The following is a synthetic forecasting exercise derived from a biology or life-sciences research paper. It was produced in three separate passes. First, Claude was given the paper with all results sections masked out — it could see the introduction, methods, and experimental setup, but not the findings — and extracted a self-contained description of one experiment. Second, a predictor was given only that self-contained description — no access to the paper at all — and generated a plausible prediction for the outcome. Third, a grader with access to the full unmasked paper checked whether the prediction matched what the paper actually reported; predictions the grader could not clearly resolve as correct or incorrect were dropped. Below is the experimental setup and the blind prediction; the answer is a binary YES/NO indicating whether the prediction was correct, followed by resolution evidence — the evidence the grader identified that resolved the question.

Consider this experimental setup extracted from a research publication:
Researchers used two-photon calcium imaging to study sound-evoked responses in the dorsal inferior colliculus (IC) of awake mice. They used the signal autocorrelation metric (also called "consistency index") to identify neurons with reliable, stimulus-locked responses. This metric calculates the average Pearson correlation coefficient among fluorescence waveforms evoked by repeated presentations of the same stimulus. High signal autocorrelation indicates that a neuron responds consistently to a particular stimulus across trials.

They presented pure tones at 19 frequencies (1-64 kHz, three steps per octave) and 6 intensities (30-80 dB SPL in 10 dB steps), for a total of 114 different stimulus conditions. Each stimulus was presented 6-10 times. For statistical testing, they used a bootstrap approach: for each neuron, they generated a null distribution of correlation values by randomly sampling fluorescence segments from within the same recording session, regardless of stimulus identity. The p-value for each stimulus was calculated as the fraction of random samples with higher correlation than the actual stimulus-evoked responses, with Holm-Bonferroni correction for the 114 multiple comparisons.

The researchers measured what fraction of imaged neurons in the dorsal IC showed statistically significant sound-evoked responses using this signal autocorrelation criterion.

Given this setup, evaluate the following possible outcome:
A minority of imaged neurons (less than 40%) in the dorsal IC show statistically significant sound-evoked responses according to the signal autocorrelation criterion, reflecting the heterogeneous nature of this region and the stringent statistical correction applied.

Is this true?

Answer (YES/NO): NO